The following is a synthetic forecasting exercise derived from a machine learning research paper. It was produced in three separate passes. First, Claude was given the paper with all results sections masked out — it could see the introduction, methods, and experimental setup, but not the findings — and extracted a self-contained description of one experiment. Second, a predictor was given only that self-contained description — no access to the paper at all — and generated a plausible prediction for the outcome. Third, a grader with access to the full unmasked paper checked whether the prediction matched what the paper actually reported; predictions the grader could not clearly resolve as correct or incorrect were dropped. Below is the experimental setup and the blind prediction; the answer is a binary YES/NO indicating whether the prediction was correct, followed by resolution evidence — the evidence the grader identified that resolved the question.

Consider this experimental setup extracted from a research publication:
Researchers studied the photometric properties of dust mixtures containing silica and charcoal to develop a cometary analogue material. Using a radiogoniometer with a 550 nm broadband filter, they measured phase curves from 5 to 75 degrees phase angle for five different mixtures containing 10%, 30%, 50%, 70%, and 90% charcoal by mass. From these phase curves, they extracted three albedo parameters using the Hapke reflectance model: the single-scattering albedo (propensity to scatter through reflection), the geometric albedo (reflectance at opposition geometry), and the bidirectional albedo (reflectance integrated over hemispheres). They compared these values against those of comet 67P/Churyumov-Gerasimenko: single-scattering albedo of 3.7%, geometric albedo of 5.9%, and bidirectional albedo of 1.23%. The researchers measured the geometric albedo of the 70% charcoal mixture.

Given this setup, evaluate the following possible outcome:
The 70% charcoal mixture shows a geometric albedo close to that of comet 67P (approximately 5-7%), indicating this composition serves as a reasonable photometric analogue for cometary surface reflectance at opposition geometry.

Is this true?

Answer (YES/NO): YES